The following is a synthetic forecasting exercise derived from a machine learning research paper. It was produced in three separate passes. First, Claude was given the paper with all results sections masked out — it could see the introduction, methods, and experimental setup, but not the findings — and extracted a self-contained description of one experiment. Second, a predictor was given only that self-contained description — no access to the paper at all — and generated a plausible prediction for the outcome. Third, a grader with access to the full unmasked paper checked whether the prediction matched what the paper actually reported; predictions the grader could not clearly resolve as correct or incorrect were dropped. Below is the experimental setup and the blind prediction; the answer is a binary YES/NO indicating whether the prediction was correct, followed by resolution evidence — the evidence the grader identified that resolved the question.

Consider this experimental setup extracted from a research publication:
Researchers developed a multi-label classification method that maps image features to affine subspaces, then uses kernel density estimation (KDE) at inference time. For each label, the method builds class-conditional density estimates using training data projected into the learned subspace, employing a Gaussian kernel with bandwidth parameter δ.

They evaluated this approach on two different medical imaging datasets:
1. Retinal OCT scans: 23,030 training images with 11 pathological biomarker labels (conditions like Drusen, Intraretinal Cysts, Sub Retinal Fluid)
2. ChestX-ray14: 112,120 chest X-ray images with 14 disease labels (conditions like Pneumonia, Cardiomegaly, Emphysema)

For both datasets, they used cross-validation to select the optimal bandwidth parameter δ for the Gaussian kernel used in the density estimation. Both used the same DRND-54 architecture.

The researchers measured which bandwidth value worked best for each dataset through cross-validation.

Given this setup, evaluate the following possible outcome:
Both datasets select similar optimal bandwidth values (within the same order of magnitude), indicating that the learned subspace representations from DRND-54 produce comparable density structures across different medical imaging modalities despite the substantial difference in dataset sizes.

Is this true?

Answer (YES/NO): NO